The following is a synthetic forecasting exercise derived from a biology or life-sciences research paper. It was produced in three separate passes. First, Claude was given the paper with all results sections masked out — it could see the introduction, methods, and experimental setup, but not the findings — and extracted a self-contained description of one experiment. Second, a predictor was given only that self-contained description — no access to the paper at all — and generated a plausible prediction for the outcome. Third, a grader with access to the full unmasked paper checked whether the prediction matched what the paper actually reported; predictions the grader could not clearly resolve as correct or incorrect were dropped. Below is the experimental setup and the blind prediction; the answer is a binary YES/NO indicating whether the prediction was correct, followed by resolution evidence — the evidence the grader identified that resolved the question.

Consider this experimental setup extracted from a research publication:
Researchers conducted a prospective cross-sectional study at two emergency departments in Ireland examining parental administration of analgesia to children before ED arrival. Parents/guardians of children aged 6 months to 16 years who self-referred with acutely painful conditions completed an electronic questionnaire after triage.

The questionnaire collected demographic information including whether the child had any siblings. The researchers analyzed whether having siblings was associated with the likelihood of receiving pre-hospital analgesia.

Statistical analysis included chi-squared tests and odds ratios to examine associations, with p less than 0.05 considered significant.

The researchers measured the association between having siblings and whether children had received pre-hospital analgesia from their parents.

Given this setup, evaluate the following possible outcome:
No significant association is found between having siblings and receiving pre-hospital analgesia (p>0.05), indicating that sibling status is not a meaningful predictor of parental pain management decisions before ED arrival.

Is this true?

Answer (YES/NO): NO